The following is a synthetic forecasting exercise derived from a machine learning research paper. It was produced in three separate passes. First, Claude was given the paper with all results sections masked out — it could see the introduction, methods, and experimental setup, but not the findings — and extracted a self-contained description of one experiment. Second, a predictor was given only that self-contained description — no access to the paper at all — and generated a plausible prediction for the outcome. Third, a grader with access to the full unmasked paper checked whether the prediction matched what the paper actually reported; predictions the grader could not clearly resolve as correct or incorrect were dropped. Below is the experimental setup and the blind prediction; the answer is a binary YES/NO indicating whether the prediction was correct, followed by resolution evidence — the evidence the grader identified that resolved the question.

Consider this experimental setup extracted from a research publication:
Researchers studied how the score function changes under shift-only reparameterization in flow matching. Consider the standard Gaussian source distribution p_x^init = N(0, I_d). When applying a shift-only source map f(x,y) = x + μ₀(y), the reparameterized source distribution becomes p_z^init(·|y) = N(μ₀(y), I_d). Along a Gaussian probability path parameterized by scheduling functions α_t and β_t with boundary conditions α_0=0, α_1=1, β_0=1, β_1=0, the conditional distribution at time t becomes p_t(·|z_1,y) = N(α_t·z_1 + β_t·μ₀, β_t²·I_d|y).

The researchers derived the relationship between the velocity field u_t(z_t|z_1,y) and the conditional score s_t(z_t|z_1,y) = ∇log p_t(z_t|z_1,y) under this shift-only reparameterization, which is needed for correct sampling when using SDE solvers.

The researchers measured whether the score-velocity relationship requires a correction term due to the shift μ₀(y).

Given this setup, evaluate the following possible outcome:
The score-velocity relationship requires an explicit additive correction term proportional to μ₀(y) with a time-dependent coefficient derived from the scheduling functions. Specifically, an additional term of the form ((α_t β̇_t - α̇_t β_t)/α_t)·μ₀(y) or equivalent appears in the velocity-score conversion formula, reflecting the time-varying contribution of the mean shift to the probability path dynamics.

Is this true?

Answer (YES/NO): NO